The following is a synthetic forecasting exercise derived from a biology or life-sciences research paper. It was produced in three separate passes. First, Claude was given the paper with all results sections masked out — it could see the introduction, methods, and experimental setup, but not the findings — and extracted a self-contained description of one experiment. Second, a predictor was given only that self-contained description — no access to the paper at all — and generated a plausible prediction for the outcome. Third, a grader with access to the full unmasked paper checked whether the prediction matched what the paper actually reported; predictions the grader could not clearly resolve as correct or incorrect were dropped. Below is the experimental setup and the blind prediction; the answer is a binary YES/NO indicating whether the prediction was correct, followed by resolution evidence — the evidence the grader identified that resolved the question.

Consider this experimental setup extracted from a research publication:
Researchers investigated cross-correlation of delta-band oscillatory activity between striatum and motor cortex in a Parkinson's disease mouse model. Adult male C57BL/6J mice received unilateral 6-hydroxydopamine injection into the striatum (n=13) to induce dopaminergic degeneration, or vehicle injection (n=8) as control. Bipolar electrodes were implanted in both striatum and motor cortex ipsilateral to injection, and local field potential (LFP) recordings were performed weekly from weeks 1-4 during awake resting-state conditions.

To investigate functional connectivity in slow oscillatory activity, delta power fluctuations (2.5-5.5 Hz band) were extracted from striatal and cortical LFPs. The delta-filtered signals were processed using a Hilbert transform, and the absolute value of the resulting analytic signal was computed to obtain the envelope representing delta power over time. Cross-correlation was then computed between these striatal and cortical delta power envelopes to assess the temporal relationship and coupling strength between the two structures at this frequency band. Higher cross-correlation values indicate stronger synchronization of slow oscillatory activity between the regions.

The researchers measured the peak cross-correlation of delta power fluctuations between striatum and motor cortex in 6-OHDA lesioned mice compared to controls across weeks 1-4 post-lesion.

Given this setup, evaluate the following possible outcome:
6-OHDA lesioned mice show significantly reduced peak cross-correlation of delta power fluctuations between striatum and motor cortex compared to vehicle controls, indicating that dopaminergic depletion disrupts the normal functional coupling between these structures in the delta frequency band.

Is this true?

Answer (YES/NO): NO